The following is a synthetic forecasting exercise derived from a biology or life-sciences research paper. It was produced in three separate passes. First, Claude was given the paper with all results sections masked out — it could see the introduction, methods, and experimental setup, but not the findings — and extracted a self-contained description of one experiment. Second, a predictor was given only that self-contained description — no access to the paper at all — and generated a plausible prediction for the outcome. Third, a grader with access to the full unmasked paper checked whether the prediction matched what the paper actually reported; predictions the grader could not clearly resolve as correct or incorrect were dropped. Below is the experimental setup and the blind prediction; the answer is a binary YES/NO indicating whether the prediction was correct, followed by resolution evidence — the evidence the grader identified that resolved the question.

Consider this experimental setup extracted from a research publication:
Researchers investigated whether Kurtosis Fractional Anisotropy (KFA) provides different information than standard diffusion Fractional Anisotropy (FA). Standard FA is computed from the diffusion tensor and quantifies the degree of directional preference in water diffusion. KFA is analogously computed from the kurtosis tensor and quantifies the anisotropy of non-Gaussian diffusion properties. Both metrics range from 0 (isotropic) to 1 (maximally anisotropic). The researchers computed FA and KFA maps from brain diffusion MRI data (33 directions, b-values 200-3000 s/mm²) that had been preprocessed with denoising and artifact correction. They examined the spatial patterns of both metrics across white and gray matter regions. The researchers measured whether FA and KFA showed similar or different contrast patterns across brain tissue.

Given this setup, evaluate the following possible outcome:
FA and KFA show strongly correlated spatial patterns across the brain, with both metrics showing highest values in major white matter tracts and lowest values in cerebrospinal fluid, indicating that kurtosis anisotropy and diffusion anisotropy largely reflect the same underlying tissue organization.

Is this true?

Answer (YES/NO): NO